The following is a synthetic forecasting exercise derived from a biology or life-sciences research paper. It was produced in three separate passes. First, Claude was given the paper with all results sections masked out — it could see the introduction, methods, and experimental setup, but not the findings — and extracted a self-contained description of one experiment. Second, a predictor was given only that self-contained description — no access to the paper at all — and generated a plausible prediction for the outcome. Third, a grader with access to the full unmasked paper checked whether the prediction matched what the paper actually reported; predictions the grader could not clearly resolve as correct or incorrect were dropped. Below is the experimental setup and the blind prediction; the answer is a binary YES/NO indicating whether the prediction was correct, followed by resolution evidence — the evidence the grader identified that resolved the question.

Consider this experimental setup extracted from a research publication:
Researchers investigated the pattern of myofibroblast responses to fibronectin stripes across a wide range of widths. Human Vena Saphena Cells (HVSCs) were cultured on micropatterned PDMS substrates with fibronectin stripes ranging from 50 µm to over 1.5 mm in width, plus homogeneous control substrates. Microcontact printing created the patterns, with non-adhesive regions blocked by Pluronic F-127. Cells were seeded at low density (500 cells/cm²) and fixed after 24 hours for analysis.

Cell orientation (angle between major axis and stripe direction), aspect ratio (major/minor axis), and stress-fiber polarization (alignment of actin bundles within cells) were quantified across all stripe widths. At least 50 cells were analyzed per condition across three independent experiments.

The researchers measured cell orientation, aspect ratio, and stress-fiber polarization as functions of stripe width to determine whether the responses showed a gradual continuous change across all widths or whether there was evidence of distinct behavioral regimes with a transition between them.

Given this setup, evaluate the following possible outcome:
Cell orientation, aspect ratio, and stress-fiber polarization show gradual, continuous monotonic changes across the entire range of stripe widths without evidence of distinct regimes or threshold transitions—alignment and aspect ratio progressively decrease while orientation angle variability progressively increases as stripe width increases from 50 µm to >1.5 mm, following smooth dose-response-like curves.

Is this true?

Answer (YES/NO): NO